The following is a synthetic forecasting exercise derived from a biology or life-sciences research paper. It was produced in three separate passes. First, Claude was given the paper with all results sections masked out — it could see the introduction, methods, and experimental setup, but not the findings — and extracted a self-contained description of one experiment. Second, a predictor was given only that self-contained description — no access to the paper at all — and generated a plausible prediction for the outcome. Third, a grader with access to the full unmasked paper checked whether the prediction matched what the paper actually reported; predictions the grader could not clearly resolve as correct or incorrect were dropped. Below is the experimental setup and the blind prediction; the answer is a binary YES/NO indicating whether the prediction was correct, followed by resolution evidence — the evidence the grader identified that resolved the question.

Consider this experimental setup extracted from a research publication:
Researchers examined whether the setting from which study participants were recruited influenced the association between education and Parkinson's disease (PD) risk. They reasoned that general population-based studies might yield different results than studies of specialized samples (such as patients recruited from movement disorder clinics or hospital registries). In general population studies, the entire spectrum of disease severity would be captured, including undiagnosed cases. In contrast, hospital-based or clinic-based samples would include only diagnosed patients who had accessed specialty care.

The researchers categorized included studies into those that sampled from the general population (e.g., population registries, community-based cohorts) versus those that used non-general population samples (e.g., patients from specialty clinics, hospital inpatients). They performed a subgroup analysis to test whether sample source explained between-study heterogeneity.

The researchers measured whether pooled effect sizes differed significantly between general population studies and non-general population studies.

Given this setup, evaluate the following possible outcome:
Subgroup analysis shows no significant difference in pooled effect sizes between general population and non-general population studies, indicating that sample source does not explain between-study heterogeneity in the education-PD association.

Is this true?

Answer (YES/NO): YES